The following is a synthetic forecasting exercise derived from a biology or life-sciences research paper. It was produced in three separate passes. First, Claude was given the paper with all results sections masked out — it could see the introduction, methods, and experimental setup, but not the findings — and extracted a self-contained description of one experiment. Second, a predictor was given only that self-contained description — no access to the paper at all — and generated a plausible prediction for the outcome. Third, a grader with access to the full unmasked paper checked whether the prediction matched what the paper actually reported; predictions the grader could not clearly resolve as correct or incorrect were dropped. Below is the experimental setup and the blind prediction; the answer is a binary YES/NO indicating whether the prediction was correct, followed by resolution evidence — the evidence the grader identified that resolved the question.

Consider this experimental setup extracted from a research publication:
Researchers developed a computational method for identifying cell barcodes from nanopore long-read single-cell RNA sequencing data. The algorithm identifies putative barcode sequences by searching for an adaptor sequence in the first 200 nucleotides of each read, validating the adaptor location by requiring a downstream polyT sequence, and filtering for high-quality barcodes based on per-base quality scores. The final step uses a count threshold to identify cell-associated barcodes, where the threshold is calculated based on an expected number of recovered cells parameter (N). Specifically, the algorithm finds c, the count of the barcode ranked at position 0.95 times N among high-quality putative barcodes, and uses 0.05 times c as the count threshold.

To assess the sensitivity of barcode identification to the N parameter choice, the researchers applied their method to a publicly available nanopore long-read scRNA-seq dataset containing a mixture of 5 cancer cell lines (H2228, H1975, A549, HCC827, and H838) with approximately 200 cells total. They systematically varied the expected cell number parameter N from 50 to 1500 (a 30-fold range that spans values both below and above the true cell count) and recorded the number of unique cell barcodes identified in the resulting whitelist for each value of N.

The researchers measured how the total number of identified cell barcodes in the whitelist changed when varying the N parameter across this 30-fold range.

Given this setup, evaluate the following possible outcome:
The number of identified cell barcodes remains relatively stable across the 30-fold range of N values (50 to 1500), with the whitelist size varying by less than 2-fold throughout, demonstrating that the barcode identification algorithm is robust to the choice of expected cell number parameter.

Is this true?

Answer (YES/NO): YES